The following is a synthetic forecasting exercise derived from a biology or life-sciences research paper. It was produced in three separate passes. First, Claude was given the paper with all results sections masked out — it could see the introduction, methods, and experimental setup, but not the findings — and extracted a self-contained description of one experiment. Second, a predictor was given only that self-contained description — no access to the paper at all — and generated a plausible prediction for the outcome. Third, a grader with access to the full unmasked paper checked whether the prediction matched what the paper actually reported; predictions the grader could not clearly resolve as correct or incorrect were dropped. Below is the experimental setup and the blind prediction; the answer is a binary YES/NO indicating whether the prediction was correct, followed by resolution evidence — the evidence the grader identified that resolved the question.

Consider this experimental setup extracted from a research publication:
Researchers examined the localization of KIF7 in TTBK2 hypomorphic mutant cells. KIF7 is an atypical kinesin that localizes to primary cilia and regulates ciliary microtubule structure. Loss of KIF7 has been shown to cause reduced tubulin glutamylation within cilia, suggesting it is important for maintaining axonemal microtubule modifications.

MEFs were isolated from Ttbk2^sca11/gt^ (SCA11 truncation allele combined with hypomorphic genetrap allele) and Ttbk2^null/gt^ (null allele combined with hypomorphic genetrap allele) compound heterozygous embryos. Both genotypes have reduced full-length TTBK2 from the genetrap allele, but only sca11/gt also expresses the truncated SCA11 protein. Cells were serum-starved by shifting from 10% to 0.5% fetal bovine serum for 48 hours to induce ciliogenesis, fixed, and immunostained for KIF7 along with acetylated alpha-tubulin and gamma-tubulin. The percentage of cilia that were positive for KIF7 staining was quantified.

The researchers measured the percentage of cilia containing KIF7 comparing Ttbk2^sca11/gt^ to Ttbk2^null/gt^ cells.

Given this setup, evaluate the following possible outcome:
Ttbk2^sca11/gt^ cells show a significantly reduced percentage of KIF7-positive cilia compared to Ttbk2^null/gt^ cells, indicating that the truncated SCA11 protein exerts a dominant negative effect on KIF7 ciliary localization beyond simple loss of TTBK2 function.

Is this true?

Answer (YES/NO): YES